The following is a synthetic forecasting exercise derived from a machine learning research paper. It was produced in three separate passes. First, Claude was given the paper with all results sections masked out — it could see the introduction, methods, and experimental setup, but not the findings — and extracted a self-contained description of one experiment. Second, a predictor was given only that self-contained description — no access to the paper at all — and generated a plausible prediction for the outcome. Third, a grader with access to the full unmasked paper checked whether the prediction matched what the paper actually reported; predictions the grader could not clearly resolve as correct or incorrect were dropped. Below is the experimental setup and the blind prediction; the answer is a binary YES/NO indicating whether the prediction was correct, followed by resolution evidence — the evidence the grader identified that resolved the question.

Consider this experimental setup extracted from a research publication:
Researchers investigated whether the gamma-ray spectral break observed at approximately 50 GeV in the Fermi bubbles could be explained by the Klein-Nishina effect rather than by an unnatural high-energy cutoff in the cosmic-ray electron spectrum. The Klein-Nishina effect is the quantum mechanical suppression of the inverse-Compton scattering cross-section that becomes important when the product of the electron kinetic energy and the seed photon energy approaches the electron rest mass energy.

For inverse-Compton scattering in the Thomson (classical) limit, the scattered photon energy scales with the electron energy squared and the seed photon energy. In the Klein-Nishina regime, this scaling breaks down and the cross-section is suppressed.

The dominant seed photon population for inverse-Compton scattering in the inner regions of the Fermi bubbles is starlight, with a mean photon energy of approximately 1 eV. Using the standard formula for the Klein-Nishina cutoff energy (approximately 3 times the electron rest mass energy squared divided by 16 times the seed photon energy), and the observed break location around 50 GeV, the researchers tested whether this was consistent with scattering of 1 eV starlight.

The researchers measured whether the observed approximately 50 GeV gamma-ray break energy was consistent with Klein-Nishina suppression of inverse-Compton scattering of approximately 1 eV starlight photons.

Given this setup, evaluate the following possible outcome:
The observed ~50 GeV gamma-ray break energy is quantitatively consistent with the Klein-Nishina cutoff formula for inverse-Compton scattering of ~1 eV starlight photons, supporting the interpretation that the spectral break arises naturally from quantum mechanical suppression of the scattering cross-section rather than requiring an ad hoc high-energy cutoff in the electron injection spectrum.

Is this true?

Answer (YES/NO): YES